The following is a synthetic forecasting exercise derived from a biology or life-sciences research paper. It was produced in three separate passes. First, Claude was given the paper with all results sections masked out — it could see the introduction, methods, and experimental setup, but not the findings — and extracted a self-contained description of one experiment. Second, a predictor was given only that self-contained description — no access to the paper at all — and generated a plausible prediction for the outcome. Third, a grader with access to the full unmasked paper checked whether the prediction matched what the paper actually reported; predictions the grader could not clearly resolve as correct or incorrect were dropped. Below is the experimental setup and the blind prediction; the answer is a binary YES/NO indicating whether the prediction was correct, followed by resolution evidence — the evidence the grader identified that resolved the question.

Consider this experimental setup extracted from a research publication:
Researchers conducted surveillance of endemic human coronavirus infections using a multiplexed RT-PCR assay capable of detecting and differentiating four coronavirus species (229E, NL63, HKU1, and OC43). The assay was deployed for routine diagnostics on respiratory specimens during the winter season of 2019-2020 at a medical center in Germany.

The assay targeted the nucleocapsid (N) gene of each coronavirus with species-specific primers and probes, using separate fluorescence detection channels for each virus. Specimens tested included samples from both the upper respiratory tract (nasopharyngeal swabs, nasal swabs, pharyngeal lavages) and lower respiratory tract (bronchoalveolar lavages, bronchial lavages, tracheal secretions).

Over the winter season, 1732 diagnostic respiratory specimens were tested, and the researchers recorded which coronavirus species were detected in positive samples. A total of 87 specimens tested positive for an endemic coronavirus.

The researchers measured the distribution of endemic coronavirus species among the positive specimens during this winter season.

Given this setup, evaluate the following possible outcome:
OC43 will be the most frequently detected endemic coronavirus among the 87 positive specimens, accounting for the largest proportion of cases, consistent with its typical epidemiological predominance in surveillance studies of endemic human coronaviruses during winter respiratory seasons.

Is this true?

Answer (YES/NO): NO